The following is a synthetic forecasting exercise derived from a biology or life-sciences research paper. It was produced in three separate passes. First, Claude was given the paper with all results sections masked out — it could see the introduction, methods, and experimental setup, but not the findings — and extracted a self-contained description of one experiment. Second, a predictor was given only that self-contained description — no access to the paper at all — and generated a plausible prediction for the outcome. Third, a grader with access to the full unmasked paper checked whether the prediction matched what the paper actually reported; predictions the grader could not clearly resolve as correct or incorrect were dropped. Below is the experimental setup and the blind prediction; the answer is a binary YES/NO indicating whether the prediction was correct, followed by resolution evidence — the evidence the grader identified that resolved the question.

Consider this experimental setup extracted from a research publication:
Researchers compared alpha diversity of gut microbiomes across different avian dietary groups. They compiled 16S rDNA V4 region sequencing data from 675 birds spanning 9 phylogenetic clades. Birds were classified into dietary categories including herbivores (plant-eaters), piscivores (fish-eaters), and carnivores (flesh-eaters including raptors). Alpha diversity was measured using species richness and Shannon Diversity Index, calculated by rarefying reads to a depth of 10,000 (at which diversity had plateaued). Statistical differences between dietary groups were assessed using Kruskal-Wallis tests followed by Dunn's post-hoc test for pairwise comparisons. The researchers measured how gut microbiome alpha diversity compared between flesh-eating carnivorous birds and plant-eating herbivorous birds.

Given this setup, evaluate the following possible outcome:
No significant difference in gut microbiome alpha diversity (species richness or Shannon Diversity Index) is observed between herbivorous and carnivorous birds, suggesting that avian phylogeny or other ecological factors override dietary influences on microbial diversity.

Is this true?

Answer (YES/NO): YES